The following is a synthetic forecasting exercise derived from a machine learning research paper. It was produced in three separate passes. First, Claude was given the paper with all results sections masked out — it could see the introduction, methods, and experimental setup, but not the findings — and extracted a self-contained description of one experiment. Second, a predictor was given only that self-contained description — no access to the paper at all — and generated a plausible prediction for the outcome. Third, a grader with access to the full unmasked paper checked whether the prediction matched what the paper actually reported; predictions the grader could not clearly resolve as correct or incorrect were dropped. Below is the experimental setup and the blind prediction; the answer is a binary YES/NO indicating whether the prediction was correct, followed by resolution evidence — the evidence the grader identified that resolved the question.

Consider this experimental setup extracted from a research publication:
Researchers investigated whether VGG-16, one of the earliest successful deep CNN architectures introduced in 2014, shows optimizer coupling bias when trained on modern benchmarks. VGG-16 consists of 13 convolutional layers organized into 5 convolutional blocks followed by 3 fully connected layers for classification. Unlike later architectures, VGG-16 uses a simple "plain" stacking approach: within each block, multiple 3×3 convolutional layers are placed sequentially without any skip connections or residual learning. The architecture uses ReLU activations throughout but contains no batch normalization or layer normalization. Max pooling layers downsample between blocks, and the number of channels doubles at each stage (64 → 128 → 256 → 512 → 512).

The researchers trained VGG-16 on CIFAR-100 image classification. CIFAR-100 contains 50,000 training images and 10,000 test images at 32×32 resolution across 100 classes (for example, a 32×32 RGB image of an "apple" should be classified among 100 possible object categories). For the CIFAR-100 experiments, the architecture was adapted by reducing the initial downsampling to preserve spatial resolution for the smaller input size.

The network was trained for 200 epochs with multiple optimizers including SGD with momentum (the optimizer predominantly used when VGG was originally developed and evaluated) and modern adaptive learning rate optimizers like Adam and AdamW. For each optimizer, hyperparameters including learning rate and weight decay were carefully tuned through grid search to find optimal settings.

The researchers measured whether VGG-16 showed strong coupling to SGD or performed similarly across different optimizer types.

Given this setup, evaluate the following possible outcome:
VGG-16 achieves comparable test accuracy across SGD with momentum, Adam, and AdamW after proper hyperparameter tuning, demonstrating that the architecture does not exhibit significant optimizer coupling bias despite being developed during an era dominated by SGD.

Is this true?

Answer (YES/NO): NO